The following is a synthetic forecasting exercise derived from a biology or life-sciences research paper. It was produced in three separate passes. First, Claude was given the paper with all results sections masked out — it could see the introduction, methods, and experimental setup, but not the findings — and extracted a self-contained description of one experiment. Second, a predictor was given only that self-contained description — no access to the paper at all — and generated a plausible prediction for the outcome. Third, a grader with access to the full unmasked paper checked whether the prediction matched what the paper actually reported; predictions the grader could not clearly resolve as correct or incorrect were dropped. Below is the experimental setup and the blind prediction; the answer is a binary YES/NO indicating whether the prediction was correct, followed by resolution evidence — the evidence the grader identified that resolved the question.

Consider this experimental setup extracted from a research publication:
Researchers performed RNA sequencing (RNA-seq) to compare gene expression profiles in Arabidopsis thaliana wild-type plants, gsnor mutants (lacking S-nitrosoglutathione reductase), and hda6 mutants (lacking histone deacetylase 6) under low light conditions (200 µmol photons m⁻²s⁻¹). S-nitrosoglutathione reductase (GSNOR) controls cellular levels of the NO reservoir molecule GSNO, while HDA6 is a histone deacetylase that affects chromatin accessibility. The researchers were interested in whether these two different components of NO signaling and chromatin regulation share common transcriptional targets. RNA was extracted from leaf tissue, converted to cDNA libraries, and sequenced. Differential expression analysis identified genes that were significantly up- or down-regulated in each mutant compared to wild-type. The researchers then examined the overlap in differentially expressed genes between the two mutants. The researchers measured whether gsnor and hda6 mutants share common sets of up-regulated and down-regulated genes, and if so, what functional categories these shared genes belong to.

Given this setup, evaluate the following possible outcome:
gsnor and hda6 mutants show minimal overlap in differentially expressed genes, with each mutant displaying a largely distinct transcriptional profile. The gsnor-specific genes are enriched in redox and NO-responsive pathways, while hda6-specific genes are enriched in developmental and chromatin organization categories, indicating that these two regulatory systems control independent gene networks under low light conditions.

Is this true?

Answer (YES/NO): NO